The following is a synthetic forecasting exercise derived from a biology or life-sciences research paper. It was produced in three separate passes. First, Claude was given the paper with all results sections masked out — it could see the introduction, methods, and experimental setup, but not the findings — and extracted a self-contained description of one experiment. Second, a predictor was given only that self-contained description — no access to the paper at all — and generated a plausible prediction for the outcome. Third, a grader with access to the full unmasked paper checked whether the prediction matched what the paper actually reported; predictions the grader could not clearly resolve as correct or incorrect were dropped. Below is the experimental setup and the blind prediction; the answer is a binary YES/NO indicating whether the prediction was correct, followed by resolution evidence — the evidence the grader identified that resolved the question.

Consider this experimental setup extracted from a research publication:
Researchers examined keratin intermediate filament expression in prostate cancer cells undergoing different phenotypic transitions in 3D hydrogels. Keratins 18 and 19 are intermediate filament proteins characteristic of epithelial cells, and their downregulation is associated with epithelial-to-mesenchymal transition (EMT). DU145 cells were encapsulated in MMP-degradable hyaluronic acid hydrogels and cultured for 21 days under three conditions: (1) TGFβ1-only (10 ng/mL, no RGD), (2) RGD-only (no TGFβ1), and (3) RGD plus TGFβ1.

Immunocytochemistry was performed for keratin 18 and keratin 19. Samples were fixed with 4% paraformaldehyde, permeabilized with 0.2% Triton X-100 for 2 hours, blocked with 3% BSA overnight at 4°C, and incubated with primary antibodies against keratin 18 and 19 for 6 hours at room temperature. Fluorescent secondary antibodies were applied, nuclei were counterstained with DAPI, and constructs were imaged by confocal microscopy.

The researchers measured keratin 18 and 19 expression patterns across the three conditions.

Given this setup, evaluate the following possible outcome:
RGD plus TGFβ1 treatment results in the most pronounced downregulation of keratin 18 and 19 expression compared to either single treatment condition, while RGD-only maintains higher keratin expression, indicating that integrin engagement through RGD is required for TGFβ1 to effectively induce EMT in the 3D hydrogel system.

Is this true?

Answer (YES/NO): YES